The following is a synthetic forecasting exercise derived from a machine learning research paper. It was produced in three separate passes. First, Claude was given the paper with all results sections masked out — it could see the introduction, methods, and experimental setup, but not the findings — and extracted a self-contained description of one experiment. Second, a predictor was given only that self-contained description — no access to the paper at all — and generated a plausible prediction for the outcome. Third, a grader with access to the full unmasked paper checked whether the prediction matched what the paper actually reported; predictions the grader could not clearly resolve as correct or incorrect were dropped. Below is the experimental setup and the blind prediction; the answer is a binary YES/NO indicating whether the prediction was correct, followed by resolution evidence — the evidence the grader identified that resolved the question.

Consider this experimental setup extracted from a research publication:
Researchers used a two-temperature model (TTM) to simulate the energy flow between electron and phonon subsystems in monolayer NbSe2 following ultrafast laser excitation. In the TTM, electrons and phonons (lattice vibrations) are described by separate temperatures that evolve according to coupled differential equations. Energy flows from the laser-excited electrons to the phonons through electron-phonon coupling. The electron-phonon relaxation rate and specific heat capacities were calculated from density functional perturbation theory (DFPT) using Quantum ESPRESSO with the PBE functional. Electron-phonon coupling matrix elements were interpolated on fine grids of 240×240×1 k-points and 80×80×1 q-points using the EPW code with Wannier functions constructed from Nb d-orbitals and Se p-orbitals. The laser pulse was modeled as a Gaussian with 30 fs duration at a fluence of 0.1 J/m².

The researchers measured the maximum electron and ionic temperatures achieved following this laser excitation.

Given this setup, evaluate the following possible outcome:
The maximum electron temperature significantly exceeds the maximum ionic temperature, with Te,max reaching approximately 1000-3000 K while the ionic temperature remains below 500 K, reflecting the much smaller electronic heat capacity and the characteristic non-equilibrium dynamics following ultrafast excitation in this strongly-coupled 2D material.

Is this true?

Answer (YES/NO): YES